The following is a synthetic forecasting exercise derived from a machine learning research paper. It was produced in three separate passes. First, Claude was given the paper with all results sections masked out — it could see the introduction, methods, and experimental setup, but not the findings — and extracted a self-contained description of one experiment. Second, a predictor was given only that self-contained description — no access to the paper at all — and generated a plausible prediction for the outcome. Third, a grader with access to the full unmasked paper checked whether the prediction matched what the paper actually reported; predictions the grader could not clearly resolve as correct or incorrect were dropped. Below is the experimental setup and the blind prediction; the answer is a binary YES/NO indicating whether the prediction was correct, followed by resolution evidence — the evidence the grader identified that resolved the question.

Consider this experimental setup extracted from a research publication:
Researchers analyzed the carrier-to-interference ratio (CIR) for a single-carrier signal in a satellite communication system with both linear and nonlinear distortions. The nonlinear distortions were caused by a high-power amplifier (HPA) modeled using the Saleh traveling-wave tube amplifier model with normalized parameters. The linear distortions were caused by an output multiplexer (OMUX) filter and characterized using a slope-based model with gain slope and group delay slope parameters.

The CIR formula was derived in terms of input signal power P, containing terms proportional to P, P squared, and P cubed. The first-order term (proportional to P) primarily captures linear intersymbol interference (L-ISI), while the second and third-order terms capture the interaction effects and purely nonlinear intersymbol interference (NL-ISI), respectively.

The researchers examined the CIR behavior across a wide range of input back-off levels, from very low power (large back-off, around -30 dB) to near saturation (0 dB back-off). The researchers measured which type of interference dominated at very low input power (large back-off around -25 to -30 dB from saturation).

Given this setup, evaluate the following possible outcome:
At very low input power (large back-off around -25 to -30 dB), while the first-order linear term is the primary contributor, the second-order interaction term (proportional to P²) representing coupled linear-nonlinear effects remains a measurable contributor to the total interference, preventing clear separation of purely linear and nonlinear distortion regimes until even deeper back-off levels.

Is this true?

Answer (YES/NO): NO